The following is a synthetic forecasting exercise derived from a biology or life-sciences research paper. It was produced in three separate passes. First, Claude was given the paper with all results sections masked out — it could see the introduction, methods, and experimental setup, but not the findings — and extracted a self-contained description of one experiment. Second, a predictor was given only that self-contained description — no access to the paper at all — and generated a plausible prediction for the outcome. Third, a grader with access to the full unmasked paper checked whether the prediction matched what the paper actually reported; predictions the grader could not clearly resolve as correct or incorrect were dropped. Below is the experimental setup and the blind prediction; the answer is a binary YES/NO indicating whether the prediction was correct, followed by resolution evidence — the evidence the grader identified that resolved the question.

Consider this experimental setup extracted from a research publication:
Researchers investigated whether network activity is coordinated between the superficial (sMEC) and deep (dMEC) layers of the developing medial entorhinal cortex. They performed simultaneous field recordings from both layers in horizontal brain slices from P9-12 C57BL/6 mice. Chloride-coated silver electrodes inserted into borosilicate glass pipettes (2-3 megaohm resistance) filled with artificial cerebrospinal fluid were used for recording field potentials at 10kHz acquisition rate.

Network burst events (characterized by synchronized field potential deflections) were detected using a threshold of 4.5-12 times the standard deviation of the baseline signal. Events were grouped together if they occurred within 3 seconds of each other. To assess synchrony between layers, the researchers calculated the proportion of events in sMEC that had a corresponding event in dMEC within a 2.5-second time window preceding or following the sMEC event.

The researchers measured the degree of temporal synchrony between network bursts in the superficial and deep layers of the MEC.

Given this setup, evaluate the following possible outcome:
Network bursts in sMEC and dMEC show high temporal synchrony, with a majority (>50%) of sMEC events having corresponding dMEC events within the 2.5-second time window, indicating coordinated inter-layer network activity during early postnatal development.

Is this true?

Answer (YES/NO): YES